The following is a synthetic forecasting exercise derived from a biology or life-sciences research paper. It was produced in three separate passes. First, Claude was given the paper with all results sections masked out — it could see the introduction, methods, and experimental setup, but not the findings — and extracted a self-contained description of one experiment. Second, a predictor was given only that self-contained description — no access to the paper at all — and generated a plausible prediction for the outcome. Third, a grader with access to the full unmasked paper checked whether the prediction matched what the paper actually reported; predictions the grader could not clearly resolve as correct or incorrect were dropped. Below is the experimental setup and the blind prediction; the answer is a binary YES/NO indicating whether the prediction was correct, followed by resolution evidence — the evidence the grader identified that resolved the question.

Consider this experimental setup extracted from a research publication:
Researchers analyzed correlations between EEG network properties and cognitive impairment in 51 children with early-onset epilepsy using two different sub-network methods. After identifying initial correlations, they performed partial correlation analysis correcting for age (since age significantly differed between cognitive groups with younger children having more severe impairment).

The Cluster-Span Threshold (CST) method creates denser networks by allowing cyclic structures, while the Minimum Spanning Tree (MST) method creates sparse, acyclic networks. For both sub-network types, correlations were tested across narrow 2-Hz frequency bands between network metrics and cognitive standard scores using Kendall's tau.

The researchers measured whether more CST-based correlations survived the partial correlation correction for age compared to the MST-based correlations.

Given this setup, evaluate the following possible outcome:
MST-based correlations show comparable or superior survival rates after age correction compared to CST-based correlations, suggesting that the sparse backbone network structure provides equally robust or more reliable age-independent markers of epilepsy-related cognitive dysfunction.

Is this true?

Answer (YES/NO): NO